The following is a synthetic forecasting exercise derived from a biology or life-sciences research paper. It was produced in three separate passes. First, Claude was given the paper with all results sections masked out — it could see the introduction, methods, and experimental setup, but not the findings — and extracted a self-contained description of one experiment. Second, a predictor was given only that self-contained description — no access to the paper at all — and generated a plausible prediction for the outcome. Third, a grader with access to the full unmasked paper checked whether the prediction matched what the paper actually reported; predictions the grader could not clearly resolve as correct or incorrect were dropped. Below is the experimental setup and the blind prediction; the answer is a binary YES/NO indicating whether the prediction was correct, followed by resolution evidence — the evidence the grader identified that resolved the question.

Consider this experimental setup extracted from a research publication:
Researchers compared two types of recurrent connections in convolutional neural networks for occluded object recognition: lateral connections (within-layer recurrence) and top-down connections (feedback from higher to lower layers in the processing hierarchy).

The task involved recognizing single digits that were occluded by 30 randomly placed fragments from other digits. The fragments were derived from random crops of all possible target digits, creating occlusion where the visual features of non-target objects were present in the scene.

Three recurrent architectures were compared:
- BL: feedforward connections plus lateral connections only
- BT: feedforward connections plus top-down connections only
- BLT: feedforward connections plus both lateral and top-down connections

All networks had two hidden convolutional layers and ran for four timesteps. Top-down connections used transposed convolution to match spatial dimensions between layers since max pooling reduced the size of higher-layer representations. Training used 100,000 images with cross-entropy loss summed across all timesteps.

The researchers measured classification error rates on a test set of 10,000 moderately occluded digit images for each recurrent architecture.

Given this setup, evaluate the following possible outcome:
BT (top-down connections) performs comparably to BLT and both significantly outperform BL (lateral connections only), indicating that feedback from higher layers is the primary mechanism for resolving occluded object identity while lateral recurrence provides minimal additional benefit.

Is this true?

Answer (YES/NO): NO